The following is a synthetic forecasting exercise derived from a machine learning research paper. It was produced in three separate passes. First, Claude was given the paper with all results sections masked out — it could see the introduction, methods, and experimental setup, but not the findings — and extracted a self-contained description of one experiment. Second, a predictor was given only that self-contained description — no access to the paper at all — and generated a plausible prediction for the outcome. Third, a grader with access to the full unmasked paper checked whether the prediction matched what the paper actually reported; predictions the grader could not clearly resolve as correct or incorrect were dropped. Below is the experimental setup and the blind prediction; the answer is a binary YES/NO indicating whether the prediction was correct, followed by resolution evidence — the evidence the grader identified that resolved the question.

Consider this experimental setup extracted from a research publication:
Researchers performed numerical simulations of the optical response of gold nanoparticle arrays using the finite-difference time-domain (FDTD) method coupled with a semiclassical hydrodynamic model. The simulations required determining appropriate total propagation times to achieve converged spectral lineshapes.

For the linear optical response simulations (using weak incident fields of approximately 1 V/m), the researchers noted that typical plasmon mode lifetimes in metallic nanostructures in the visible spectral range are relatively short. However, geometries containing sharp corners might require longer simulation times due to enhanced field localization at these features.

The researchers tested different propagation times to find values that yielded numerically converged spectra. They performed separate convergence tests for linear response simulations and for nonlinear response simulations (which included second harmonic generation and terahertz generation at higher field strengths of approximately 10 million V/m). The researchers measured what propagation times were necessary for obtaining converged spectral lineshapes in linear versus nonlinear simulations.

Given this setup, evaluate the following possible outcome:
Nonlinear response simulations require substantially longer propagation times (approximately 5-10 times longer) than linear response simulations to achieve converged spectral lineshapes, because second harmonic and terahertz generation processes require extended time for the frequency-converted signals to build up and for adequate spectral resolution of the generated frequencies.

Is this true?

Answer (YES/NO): NO